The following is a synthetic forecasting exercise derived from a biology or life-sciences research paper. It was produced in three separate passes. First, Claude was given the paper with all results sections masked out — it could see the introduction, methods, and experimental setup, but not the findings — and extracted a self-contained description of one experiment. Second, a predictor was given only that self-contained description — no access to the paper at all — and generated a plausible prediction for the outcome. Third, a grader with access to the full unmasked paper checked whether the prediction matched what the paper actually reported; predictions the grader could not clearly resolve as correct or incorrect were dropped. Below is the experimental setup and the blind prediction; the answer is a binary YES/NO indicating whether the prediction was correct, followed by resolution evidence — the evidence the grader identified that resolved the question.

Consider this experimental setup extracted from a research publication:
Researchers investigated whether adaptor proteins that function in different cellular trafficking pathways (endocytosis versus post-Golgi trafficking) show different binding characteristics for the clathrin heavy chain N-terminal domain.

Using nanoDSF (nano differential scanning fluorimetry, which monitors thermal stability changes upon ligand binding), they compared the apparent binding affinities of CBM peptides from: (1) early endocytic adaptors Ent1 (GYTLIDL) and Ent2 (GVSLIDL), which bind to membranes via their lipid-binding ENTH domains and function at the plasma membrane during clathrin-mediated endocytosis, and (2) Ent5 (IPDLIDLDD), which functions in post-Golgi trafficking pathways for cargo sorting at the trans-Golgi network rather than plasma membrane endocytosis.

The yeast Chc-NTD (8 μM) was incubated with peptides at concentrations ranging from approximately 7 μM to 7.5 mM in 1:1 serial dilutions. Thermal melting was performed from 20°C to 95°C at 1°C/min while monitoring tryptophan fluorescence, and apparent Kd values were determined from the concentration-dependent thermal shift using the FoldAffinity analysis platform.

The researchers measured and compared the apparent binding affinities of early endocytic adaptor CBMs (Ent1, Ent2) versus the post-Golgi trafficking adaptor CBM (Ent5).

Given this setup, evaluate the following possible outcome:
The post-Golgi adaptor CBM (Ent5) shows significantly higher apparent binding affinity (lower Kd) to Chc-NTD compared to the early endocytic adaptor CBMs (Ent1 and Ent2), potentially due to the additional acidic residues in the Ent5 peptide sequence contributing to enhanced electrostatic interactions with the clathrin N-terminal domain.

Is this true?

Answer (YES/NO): YES